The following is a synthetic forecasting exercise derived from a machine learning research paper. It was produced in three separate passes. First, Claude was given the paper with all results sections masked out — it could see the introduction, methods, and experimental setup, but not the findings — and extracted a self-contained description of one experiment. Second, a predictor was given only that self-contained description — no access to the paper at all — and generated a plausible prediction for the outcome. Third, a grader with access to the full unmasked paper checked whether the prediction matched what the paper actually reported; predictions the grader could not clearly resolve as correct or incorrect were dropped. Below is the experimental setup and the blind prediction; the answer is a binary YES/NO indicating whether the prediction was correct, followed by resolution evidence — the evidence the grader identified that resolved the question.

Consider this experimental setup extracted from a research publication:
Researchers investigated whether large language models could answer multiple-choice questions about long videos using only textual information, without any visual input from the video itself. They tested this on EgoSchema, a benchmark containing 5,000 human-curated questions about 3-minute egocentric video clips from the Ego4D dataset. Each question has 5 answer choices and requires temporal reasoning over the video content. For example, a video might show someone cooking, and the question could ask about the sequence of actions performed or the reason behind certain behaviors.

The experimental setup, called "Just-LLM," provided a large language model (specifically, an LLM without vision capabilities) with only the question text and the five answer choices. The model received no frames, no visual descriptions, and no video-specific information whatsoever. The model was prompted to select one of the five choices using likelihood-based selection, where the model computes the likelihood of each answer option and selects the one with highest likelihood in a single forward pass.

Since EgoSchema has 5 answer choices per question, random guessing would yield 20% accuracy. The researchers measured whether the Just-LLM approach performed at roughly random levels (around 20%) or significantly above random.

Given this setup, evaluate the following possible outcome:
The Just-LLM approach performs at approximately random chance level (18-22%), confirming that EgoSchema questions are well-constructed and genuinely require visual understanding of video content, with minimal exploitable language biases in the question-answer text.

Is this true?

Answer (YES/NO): NO